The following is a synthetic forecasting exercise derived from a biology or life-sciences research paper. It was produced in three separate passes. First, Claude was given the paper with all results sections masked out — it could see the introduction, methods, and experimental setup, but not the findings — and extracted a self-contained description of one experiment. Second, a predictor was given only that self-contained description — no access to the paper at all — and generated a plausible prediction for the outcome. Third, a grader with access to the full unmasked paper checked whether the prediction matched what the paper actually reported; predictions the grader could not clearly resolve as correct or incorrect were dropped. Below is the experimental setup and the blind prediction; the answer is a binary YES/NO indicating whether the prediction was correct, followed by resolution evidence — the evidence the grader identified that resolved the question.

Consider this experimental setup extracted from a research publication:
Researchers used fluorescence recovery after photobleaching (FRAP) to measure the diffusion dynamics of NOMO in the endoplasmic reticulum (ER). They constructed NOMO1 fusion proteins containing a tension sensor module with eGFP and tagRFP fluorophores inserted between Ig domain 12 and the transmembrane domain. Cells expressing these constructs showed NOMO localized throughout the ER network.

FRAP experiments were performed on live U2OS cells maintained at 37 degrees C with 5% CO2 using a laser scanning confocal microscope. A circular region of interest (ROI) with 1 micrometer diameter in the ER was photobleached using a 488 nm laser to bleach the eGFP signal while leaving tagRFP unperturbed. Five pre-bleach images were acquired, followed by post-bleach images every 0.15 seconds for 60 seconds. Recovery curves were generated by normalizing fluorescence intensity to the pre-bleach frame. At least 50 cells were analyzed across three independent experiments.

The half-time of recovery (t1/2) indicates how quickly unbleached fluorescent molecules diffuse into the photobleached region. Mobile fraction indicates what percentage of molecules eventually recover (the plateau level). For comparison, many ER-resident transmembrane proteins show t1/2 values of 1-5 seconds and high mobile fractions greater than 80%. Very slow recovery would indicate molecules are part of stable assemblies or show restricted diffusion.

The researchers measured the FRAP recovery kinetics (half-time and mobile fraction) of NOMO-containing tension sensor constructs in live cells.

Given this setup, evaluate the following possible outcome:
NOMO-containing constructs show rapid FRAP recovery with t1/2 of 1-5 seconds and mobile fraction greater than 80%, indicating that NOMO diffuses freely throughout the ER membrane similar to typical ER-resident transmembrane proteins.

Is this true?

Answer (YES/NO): NO